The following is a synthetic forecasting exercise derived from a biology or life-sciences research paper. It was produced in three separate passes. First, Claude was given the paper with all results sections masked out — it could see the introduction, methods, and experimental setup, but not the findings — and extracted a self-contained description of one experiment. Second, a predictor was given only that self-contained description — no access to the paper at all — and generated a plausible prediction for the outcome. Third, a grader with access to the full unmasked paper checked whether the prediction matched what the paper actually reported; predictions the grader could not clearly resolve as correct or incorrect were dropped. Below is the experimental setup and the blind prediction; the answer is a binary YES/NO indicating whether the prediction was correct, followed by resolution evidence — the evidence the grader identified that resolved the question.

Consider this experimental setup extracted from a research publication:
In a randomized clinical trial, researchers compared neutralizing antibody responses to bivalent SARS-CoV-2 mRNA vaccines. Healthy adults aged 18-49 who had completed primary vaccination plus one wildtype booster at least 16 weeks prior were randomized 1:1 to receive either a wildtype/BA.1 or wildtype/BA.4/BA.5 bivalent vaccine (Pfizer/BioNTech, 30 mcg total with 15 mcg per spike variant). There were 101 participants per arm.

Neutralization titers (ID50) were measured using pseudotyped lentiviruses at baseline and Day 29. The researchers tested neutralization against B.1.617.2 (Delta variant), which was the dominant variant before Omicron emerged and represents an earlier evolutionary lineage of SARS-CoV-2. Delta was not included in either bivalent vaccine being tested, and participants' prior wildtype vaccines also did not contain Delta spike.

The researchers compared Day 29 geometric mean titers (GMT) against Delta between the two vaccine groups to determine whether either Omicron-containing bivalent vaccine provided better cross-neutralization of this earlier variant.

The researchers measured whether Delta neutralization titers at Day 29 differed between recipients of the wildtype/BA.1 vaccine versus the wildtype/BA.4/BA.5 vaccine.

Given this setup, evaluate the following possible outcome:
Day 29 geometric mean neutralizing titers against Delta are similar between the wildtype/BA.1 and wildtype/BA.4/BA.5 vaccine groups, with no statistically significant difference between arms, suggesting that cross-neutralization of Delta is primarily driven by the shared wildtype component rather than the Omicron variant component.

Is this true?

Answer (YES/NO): YES